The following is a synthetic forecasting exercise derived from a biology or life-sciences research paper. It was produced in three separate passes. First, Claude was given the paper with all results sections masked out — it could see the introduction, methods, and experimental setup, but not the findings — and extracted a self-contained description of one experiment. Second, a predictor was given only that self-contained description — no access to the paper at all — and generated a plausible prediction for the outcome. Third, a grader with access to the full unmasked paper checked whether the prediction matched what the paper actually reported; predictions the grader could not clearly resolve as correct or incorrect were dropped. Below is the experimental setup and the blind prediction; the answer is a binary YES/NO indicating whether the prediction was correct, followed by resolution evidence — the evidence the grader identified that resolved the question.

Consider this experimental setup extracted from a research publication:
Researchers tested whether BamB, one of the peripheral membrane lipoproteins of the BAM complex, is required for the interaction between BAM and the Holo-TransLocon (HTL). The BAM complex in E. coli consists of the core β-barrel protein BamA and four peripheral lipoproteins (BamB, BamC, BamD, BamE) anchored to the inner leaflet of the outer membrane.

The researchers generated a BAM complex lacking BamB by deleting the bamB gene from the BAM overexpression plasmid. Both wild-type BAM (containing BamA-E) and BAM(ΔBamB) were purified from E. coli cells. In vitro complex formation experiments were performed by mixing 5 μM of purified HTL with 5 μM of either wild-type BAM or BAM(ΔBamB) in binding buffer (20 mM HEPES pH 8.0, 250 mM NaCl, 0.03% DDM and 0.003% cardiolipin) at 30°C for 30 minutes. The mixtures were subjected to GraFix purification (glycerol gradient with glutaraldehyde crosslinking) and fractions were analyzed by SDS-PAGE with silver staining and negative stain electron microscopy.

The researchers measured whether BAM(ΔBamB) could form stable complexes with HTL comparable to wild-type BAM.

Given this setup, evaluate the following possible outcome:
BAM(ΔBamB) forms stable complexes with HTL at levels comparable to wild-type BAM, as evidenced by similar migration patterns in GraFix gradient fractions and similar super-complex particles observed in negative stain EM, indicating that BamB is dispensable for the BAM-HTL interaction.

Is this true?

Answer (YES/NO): NO